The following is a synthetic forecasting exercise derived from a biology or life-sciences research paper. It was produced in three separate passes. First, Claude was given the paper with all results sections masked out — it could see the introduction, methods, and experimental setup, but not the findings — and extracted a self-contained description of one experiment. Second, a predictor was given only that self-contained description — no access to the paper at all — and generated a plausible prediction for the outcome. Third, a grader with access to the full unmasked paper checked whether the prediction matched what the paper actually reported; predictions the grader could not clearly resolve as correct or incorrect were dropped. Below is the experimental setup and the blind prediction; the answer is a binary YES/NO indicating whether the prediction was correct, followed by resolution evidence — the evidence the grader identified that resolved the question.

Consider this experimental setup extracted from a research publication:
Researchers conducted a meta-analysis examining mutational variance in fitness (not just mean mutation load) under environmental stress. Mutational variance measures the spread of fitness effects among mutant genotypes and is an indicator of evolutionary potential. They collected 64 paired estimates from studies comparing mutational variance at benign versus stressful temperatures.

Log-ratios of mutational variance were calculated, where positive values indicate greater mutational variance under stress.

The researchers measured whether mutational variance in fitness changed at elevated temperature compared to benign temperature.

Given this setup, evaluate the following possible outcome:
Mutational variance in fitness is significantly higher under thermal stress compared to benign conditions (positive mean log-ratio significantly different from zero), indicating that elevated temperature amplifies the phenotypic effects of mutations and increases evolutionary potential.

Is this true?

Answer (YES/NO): YES